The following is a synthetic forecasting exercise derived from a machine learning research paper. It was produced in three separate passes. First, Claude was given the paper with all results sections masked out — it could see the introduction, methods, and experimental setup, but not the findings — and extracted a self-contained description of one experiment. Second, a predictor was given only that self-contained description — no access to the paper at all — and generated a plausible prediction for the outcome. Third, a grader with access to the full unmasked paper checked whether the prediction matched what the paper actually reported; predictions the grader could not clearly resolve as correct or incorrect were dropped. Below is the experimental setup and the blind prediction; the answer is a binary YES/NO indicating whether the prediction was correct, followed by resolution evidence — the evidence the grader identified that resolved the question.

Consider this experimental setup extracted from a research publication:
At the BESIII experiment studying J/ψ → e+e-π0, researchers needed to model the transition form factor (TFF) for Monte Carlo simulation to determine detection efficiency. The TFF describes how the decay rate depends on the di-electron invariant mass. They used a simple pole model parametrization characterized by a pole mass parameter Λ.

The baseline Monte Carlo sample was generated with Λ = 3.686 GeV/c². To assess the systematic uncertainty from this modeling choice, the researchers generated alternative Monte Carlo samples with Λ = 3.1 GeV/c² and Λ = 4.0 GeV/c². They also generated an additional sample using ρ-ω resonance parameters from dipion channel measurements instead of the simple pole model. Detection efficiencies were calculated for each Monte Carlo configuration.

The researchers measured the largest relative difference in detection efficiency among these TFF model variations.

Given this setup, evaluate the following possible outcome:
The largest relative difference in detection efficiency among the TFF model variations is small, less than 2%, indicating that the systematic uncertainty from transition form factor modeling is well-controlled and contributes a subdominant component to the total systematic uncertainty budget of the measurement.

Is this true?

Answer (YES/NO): YES